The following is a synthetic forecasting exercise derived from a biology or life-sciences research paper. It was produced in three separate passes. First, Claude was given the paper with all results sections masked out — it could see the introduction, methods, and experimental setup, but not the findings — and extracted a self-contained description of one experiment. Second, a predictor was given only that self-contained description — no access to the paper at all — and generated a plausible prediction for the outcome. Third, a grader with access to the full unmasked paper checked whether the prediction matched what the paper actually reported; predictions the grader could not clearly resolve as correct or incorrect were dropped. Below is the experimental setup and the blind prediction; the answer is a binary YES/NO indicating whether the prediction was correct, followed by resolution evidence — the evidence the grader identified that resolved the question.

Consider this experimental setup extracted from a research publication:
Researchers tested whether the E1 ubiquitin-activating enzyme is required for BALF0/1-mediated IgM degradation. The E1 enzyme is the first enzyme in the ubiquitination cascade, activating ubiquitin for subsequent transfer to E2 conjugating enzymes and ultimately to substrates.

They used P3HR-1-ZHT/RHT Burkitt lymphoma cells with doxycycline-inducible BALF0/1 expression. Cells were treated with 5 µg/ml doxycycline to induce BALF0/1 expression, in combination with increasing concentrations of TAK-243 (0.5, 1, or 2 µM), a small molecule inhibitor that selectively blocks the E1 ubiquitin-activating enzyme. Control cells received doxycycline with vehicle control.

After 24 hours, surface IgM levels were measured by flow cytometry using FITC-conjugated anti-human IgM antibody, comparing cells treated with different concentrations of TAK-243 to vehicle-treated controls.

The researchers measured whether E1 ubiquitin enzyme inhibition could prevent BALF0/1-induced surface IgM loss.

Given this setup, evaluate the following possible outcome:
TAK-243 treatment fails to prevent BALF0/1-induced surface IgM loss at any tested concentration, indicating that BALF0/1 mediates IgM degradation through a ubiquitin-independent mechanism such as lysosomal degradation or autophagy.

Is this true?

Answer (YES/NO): NO